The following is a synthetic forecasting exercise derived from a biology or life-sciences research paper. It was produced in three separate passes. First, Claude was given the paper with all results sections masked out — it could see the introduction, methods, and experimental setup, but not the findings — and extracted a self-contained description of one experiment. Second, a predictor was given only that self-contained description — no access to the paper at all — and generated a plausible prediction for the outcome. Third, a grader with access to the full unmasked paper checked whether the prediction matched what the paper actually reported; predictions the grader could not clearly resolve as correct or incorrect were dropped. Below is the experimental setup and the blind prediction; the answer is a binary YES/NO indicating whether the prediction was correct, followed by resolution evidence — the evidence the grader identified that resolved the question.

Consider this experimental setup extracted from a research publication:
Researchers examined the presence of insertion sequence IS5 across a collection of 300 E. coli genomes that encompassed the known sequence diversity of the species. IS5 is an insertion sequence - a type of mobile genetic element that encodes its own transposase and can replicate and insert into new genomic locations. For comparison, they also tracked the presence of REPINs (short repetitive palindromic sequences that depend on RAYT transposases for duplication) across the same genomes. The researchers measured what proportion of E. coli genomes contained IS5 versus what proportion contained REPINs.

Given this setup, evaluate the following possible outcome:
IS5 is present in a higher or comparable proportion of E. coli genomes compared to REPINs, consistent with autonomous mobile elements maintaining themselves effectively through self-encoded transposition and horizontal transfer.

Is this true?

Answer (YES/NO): NO